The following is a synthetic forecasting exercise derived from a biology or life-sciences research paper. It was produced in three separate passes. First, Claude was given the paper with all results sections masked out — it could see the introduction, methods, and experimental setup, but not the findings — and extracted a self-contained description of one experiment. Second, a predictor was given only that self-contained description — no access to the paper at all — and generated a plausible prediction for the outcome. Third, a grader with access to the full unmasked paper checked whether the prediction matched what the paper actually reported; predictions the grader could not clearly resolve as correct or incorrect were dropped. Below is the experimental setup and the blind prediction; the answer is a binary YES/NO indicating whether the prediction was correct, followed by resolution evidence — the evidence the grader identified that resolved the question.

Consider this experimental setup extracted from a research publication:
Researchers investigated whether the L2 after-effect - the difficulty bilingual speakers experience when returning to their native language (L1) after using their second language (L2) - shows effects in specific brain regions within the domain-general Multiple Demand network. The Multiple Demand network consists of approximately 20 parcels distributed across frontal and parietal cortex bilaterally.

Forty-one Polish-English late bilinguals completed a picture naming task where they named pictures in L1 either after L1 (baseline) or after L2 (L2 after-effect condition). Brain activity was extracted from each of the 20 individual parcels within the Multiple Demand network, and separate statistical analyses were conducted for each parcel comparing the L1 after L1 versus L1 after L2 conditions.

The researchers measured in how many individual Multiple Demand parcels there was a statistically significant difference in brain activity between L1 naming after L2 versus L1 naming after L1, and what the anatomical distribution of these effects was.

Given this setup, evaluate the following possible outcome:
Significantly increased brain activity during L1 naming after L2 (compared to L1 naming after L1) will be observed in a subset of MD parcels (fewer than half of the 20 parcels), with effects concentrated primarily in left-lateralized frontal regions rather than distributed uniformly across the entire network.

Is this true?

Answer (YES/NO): NO